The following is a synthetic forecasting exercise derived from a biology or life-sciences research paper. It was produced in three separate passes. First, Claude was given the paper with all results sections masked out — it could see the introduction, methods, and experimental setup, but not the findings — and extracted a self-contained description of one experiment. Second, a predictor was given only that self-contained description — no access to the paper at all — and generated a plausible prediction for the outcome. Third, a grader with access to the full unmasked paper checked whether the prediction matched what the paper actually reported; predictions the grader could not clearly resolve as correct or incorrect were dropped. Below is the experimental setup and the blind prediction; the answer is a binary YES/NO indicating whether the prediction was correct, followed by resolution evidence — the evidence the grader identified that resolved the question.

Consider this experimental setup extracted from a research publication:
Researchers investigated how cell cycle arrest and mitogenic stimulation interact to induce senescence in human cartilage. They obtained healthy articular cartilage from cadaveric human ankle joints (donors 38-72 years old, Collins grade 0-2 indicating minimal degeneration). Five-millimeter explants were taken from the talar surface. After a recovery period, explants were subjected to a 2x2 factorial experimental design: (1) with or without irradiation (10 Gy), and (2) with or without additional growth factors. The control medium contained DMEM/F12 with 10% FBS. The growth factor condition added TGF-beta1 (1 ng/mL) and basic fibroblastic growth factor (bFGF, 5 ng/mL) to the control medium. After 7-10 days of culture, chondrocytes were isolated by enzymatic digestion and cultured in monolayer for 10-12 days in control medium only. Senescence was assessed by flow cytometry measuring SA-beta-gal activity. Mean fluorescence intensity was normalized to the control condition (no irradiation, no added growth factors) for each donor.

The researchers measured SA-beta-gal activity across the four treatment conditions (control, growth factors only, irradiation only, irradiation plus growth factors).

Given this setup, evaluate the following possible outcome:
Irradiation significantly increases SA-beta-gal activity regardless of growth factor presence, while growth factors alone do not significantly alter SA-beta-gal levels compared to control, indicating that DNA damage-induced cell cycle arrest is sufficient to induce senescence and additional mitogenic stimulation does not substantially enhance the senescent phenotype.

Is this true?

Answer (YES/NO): NO